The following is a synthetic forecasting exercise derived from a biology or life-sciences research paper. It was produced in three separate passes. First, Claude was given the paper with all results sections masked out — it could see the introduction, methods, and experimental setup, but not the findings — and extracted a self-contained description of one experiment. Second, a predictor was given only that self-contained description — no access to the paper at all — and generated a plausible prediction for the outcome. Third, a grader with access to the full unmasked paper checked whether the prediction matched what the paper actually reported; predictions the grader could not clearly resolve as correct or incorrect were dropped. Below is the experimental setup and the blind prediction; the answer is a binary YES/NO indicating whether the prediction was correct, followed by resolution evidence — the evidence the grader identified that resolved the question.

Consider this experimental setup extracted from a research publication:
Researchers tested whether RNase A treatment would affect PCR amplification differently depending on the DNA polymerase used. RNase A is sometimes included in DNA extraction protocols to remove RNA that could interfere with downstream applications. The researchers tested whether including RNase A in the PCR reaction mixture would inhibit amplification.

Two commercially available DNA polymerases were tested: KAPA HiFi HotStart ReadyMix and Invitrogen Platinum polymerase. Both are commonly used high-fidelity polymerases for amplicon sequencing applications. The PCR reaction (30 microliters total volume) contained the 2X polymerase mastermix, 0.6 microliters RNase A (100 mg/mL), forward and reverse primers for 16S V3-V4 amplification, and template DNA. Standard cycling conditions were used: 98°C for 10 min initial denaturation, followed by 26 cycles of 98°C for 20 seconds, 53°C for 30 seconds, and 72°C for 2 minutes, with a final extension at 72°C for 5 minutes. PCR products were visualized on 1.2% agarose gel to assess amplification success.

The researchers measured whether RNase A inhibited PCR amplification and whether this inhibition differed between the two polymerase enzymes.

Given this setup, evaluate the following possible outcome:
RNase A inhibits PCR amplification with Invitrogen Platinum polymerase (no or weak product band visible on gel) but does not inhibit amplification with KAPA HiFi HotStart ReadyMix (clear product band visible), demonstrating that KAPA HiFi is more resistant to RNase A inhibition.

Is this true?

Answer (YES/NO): YES